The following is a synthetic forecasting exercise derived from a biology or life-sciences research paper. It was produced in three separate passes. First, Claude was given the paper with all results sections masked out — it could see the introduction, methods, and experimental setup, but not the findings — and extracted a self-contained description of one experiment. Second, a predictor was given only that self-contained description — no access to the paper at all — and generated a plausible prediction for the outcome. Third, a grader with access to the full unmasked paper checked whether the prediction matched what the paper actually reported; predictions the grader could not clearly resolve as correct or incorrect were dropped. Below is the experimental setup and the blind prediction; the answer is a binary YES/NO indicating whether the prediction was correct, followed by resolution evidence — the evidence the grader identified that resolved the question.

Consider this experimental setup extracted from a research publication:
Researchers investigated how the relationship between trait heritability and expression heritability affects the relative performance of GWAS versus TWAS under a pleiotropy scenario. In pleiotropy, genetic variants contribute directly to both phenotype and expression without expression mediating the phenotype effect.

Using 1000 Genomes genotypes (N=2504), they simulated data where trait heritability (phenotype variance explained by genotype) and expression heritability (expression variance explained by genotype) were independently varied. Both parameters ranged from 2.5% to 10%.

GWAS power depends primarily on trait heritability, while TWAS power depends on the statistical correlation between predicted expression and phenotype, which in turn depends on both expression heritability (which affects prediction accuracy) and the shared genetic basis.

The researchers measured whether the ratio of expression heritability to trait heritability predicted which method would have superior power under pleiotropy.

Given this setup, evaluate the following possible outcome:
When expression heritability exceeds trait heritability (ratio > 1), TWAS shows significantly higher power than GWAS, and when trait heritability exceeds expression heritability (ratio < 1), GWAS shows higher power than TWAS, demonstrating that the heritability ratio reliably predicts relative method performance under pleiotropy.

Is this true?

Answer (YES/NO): NO